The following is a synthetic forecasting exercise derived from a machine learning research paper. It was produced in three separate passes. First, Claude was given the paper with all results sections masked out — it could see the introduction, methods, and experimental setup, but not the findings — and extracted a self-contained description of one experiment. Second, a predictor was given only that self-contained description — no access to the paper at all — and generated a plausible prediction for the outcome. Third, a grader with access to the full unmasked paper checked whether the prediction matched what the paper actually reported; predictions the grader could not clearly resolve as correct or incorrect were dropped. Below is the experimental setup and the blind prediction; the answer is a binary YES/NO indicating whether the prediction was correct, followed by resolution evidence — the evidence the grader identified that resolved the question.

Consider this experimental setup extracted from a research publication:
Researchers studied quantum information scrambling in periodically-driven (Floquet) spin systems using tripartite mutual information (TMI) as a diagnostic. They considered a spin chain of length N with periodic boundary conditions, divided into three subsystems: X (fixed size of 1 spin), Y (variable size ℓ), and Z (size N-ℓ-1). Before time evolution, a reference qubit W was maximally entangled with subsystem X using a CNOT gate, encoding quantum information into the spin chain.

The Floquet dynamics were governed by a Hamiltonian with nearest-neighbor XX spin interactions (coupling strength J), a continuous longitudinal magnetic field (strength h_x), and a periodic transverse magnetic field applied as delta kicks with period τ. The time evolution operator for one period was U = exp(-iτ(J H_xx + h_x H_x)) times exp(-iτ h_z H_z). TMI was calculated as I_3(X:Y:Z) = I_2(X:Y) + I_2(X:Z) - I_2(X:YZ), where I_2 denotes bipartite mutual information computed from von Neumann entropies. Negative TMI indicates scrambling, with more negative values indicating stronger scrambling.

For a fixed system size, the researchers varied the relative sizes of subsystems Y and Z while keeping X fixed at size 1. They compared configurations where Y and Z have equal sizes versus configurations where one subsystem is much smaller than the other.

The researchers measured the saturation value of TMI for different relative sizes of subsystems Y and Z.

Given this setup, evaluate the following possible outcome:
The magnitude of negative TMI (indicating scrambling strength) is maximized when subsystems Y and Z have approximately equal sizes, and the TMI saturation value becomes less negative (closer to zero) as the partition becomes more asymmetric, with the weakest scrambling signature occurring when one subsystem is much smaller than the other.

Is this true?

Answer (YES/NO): YES